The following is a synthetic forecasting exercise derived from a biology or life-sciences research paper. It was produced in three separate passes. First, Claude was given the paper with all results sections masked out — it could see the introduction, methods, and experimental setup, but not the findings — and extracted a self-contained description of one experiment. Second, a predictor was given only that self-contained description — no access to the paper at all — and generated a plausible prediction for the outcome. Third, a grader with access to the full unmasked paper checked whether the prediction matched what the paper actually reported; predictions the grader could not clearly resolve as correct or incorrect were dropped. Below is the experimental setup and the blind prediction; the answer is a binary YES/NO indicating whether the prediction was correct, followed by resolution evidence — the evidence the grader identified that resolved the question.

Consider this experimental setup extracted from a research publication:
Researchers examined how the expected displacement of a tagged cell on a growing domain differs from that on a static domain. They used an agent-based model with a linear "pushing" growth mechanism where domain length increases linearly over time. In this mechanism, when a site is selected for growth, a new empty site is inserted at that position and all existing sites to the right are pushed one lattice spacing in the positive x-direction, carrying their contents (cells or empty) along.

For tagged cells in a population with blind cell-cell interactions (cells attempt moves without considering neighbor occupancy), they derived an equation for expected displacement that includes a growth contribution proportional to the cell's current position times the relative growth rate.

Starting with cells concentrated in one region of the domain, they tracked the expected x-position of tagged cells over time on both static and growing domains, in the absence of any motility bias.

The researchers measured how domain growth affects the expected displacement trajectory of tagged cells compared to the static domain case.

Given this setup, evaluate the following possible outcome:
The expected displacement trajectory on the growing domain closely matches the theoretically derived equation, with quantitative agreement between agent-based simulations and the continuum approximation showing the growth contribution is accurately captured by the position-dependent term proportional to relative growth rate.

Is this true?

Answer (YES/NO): YES